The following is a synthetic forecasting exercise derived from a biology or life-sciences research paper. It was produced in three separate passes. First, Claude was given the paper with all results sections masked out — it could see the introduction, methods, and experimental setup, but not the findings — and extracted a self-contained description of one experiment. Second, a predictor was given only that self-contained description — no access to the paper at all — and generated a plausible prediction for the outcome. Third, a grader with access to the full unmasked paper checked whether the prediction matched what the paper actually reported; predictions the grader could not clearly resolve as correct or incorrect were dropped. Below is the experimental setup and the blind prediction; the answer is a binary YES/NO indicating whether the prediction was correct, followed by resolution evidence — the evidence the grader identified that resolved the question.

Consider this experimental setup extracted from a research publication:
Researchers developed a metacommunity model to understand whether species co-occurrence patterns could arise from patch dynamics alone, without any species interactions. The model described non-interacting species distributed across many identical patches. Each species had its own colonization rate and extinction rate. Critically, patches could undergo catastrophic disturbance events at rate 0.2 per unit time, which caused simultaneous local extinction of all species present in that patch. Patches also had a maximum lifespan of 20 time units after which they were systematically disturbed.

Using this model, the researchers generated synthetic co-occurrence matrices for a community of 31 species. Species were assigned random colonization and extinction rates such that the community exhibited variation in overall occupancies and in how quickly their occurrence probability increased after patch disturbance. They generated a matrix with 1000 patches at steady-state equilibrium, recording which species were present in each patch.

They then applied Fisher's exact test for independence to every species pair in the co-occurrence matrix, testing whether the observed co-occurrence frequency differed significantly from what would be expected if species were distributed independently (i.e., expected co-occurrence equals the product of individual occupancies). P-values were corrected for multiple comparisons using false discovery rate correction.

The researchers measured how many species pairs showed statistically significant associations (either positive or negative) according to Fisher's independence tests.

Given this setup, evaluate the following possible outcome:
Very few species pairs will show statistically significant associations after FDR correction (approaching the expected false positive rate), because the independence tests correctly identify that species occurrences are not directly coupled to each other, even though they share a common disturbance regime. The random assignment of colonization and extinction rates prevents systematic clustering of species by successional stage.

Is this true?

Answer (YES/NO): NO